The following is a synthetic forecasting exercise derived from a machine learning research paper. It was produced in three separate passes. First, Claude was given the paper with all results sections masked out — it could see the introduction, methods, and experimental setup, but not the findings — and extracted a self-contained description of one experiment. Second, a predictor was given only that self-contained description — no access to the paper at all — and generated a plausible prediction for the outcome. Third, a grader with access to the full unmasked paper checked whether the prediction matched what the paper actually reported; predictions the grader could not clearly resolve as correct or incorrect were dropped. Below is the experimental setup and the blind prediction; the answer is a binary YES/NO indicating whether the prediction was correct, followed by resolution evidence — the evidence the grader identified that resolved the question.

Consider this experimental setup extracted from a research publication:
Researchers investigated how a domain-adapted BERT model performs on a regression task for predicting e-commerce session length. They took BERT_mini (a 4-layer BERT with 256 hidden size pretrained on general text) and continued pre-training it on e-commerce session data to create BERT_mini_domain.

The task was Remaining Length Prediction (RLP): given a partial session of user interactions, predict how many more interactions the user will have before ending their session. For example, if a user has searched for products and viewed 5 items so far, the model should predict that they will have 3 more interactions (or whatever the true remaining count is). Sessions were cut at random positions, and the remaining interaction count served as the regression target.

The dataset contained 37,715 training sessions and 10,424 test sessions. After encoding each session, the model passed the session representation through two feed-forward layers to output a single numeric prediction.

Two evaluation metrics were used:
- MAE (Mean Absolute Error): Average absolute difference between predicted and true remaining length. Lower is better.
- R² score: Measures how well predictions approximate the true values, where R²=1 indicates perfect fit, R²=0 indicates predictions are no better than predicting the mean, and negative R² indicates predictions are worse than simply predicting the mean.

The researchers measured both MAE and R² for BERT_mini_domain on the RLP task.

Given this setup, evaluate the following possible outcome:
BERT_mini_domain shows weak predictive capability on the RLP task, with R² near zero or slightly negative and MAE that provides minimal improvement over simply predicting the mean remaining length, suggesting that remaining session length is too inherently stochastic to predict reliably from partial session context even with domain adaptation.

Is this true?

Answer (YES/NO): YES